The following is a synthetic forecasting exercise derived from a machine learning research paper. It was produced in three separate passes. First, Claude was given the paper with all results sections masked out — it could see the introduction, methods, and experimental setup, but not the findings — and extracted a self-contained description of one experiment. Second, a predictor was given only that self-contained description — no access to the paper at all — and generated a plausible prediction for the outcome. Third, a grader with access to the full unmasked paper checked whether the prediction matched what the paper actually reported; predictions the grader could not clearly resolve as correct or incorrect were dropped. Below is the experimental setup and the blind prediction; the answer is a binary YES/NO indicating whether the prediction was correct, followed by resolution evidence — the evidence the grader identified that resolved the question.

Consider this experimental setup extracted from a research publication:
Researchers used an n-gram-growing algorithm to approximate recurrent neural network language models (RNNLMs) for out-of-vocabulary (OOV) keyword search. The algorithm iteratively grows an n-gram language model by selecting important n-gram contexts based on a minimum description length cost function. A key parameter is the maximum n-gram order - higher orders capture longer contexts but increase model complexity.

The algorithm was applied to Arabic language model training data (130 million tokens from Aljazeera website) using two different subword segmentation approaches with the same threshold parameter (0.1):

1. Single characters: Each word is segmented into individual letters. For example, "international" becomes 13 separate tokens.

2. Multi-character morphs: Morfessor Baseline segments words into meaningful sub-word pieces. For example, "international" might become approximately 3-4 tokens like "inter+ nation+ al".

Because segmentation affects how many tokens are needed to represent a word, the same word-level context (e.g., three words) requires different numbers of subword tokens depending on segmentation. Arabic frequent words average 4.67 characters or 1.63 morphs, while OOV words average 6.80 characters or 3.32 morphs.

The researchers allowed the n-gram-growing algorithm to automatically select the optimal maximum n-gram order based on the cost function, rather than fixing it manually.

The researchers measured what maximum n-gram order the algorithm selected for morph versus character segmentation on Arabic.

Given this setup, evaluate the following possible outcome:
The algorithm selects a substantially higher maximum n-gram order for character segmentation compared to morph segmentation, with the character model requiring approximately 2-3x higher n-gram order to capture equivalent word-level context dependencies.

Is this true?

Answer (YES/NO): NO